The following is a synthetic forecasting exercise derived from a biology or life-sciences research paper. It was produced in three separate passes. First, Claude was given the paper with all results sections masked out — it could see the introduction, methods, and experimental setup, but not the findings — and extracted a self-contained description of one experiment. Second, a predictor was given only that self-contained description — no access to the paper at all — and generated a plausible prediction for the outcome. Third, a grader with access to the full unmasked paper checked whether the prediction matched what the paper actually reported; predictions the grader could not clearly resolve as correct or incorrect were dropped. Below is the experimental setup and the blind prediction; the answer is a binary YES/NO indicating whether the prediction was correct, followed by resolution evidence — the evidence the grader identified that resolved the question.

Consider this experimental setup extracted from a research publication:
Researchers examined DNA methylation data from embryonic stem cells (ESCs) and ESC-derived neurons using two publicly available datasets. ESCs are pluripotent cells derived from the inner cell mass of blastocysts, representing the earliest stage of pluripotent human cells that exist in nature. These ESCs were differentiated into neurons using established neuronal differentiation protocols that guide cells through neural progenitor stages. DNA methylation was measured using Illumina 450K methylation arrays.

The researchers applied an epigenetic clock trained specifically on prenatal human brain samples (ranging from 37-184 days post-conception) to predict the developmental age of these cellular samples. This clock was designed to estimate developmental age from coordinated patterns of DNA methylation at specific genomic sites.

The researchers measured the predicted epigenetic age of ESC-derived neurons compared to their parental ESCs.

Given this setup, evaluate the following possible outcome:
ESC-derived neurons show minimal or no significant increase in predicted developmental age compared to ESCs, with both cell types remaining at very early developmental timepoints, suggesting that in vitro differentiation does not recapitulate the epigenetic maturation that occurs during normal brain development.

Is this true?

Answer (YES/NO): NO